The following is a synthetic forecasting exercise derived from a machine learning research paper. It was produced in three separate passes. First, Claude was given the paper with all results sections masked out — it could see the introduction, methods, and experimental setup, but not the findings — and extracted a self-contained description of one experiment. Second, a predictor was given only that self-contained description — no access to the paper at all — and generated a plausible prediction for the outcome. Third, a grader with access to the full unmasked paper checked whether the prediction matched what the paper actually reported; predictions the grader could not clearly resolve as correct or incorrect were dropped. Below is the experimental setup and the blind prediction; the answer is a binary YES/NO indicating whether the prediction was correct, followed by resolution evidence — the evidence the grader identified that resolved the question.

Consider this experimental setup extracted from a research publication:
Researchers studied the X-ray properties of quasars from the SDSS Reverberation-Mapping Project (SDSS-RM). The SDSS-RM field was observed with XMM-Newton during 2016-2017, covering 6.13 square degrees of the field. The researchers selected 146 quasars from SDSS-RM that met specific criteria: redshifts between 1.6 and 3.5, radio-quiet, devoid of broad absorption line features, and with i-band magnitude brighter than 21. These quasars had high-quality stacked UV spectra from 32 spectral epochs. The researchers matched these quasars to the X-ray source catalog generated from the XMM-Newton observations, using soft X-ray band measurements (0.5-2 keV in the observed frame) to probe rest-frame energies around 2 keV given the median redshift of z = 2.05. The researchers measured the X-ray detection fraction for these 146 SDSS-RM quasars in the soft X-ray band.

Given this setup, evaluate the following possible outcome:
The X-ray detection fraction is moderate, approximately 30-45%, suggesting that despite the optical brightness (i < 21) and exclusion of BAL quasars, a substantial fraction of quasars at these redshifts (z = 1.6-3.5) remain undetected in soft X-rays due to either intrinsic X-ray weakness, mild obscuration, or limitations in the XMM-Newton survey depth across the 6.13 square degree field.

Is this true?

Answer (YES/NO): NO